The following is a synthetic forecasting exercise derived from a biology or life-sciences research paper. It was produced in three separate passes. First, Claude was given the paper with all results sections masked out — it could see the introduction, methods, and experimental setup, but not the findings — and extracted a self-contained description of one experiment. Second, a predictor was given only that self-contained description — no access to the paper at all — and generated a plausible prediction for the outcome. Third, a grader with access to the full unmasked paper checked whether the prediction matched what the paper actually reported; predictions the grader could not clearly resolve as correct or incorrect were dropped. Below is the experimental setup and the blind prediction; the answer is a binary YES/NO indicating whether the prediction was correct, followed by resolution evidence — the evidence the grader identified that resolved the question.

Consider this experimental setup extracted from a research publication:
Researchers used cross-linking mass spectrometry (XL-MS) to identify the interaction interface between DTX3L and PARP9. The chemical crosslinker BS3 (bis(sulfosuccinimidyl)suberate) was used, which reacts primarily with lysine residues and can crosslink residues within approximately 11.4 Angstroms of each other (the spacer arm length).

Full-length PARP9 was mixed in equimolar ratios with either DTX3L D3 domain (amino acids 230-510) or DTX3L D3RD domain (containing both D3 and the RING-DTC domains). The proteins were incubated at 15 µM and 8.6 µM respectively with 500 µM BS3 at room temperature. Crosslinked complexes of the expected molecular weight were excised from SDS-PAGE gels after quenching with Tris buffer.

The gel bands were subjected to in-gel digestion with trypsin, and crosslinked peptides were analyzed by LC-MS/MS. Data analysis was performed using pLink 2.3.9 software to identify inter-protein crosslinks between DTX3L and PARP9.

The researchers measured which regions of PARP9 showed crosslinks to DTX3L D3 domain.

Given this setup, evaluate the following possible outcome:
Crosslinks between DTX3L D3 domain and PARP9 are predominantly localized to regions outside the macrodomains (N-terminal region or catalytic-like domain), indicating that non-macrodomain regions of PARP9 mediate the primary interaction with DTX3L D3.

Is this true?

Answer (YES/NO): NO